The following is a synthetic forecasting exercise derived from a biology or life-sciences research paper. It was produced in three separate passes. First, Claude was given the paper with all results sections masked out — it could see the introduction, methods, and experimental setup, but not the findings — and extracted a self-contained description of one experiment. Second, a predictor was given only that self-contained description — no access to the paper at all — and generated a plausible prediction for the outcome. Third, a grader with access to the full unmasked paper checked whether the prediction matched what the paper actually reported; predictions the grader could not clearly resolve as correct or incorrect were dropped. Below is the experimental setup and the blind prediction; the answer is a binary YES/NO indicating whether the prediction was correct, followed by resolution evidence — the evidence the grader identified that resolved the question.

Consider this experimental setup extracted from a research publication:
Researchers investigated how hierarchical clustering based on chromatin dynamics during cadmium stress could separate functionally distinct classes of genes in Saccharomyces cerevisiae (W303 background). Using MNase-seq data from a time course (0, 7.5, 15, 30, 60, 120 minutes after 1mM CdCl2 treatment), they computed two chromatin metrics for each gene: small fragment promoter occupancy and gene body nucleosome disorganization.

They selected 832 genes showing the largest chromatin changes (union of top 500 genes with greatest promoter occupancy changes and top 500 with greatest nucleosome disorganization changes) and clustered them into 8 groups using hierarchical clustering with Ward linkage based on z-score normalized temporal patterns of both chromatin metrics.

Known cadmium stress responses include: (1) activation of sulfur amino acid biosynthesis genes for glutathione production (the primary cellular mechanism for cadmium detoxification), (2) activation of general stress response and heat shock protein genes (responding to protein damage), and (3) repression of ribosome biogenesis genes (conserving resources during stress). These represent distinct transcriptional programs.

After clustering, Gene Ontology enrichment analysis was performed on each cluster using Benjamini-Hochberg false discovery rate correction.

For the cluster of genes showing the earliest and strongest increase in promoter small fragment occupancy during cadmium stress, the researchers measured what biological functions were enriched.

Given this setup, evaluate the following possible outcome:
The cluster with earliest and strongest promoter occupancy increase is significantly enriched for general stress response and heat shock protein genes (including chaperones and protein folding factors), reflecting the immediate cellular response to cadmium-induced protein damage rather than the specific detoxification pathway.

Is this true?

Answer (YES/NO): NO